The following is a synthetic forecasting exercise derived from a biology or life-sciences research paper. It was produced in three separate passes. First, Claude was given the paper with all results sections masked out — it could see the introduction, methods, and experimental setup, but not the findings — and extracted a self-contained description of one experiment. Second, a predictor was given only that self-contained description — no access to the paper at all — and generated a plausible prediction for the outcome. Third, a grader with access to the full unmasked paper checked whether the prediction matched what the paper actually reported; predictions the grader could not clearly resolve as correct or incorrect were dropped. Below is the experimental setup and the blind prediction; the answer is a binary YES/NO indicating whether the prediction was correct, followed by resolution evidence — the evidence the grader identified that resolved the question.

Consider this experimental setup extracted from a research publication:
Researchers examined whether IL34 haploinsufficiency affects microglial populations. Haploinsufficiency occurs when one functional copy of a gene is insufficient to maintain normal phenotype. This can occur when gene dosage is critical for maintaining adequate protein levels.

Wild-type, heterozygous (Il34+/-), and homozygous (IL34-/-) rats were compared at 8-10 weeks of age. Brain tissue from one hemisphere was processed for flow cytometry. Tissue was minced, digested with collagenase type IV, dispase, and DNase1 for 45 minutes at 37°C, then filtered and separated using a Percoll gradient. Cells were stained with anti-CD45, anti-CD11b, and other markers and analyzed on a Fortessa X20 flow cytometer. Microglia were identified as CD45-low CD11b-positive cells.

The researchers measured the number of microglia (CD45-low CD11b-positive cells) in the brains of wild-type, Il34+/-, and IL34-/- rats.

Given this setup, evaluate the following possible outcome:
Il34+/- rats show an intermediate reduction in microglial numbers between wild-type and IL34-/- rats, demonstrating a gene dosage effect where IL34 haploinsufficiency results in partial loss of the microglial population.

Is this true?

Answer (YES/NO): YES